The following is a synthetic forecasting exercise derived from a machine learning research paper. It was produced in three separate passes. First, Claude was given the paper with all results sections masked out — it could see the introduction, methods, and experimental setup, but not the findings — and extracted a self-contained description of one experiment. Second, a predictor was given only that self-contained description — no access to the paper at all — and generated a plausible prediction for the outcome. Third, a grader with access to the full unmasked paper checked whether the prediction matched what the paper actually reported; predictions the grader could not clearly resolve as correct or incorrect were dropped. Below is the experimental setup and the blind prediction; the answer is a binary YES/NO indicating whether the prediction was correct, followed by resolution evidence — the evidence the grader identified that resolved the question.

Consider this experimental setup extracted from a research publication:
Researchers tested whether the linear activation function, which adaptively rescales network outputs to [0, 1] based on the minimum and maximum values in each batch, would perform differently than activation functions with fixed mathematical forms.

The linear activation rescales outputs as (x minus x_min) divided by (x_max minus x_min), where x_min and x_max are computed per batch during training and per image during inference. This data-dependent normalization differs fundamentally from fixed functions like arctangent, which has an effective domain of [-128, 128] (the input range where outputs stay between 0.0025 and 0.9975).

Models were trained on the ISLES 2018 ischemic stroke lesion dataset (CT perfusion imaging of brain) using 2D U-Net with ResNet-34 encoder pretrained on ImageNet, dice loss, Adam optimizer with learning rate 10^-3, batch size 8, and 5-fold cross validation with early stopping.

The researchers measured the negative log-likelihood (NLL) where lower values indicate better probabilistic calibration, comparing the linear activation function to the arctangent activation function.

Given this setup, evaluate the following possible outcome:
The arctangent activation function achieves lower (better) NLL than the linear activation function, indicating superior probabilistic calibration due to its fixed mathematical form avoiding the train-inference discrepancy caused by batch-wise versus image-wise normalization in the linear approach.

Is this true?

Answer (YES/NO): NO